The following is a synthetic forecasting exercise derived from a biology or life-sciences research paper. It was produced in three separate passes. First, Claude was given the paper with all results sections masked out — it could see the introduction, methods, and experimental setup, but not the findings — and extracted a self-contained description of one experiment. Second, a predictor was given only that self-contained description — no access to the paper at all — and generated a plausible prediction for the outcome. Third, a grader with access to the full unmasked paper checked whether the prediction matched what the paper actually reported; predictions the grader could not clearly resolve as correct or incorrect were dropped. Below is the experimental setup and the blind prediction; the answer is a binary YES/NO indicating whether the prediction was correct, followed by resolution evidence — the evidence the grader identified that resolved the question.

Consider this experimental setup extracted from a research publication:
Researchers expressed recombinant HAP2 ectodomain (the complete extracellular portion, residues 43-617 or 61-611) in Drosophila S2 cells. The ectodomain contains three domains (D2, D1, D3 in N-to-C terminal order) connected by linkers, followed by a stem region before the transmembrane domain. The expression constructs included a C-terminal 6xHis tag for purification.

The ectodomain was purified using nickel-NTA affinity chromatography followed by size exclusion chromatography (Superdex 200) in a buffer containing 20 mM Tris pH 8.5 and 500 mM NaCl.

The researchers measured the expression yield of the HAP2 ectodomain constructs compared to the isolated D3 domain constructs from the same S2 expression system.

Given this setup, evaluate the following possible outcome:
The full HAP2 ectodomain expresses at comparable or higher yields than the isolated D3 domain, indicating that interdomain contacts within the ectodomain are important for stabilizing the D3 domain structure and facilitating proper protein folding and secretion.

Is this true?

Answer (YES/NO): NO